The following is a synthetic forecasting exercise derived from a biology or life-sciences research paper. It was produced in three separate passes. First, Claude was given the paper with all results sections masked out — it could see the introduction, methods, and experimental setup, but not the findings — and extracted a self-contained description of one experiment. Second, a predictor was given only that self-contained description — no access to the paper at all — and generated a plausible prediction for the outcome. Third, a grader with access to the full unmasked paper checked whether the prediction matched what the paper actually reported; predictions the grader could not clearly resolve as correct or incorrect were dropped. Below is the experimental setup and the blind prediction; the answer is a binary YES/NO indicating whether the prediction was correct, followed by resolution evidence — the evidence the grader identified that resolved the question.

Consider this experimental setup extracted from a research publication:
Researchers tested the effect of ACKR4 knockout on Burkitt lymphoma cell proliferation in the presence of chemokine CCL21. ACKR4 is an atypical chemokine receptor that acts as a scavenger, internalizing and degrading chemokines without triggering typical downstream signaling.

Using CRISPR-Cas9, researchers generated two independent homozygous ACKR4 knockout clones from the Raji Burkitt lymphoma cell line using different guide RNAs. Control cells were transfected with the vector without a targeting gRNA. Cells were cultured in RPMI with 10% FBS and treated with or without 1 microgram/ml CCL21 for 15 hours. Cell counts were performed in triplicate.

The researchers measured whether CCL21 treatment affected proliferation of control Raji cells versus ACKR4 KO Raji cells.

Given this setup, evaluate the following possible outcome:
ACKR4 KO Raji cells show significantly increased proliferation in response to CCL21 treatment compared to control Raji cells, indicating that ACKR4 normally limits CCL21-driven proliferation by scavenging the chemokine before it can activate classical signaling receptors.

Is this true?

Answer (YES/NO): NO